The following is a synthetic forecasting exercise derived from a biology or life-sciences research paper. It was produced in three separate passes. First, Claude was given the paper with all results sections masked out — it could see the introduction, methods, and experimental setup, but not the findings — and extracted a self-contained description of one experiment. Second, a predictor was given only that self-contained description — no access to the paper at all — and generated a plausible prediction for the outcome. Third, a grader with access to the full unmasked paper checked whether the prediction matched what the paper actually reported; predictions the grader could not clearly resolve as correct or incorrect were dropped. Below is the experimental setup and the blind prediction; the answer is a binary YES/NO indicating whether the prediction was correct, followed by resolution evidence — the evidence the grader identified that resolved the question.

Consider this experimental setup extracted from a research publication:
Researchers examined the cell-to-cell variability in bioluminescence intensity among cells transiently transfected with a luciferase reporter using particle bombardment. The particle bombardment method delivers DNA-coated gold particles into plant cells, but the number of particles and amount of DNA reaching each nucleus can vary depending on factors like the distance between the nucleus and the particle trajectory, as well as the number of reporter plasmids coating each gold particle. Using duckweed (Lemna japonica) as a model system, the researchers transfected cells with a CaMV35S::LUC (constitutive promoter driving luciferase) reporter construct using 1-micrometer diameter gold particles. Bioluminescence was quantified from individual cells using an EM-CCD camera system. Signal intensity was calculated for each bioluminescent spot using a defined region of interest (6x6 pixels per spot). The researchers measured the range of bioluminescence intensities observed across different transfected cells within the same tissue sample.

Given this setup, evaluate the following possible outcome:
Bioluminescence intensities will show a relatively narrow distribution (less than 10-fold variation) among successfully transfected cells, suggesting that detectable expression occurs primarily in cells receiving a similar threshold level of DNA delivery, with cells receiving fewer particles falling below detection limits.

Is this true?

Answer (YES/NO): NO